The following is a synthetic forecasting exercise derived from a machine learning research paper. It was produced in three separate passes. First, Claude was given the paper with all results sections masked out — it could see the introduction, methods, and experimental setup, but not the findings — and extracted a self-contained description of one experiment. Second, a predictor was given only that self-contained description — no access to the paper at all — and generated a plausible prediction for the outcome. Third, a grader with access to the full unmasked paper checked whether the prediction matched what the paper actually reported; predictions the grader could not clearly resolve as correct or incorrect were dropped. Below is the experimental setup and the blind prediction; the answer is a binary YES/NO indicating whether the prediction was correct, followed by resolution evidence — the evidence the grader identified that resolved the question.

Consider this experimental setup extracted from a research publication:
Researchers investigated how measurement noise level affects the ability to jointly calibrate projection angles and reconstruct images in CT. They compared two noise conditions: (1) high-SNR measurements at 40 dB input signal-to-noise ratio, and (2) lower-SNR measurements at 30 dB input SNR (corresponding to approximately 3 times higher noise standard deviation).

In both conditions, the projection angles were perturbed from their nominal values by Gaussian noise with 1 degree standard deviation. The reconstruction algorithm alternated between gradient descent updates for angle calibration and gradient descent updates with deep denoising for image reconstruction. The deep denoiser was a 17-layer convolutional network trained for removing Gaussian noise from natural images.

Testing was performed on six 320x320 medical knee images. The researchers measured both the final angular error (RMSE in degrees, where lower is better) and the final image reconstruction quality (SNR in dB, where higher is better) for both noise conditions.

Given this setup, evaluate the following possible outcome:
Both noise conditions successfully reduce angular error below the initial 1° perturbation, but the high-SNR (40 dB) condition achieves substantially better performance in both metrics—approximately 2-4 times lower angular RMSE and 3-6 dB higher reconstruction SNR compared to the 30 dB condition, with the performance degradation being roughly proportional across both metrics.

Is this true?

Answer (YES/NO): NO